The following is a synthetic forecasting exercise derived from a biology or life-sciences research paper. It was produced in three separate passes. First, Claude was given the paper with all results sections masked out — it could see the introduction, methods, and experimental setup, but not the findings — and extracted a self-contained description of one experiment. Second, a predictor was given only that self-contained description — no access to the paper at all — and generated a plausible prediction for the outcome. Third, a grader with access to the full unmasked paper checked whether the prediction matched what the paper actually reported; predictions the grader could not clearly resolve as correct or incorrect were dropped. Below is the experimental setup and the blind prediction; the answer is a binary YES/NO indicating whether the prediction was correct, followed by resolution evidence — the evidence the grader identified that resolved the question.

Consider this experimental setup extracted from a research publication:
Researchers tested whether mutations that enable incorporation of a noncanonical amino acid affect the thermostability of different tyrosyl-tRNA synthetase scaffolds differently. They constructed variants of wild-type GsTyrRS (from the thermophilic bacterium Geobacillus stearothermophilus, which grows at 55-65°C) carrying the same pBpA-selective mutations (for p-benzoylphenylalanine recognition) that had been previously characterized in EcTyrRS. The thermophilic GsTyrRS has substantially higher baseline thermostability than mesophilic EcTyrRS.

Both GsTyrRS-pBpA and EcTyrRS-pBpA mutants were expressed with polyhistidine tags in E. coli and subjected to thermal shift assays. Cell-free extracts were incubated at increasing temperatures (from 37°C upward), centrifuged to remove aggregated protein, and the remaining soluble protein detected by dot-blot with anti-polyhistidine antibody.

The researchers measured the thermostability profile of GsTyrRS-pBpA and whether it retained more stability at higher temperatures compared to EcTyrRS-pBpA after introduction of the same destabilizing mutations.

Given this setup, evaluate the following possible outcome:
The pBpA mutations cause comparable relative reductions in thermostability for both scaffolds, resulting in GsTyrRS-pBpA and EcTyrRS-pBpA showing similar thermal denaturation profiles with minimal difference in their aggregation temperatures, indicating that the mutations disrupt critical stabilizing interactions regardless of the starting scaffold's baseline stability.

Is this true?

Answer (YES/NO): NO